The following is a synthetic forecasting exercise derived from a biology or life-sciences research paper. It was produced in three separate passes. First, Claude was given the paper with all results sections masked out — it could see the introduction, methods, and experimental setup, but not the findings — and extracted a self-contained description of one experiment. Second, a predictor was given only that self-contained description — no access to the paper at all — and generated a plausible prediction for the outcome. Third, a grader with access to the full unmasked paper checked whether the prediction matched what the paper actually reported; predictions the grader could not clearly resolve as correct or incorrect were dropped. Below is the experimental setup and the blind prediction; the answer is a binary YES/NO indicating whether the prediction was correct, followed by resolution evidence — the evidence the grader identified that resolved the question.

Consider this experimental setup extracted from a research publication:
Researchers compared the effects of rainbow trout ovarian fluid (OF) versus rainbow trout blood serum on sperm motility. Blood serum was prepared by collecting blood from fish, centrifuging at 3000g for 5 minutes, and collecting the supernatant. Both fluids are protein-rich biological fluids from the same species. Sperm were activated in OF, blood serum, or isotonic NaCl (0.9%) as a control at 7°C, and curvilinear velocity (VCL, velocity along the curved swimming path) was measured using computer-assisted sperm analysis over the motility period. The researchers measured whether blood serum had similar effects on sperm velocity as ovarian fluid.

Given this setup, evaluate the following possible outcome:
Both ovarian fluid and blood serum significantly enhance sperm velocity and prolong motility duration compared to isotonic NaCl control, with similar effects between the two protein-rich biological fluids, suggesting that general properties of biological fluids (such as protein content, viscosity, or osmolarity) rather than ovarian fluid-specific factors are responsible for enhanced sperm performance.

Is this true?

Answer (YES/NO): NO